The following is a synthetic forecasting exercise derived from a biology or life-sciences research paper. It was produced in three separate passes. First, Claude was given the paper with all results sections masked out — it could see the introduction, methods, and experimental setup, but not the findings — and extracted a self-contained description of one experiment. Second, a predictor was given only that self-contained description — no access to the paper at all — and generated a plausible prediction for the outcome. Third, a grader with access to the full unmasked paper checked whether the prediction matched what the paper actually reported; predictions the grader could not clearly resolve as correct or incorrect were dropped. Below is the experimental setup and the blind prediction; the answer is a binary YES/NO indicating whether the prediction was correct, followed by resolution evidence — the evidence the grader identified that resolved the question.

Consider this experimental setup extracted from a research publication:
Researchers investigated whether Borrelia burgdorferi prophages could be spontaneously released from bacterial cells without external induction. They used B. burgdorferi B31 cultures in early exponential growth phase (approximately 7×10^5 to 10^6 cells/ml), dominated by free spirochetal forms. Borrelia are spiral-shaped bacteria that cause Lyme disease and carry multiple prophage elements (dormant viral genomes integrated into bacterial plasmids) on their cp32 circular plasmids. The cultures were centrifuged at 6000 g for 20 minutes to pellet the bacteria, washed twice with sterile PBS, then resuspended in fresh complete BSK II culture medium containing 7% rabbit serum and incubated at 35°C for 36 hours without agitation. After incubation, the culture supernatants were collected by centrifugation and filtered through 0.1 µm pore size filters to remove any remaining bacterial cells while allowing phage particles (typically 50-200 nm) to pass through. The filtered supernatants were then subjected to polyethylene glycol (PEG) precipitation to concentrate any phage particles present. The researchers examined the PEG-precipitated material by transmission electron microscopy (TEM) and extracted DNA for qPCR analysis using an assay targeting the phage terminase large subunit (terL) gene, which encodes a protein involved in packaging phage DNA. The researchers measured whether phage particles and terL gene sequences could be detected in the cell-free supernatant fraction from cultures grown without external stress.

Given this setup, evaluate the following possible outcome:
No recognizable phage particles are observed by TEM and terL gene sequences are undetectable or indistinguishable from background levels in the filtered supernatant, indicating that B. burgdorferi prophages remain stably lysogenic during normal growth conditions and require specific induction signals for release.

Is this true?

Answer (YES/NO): NO